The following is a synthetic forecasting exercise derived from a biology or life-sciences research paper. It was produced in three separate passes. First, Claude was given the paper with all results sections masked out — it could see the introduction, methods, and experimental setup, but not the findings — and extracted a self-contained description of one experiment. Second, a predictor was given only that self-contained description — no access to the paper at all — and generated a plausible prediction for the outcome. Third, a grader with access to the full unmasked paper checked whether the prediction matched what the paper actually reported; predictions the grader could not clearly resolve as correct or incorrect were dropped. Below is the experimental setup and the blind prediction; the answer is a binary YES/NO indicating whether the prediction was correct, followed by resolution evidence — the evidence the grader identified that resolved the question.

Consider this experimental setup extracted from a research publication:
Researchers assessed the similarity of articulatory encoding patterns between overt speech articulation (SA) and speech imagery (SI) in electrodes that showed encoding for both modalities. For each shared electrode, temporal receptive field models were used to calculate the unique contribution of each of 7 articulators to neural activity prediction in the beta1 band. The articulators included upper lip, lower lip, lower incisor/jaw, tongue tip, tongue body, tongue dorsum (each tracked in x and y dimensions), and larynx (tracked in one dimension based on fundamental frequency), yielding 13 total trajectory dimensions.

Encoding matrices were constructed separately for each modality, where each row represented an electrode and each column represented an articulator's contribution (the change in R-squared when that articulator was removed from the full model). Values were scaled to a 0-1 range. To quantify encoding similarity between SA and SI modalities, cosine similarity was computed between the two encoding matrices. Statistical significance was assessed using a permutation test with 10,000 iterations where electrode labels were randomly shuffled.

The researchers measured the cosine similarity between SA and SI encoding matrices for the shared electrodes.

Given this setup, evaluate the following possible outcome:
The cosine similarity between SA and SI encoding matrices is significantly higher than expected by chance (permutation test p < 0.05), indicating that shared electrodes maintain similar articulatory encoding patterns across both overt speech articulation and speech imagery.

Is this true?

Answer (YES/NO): YES